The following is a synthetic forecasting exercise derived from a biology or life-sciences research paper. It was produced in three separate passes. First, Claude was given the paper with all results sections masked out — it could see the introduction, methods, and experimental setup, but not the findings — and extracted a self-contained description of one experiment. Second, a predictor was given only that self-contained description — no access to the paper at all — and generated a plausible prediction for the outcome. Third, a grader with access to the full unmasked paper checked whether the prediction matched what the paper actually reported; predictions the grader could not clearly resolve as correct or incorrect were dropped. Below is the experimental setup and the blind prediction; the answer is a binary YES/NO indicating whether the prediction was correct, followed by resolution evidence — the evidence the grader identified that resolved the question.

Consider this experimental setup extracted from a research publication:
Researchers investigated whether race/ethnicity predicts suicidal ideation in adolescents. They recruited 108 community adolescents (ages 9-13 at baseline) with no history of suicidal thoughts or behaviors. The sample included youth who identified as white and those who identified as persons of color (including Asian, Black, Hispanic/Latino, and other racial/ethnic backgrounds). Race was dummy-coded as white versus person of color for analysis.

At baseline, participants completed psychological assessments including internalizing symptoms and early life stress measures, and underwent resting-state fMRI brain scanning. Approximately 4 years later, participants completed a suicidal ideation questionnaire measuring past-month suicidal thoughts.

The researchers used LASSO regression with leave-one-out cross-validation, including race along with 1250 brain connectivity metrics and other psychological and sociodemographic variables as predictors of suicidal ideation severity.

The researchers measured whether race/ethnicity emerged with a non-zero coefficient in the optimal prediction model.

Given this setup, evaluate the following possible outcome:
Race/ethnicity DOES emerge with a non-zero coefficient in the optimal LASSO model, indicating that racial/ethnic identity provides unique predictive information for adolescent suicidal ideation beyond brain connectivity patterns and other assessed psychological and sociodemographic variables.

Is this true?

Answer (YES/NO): NO